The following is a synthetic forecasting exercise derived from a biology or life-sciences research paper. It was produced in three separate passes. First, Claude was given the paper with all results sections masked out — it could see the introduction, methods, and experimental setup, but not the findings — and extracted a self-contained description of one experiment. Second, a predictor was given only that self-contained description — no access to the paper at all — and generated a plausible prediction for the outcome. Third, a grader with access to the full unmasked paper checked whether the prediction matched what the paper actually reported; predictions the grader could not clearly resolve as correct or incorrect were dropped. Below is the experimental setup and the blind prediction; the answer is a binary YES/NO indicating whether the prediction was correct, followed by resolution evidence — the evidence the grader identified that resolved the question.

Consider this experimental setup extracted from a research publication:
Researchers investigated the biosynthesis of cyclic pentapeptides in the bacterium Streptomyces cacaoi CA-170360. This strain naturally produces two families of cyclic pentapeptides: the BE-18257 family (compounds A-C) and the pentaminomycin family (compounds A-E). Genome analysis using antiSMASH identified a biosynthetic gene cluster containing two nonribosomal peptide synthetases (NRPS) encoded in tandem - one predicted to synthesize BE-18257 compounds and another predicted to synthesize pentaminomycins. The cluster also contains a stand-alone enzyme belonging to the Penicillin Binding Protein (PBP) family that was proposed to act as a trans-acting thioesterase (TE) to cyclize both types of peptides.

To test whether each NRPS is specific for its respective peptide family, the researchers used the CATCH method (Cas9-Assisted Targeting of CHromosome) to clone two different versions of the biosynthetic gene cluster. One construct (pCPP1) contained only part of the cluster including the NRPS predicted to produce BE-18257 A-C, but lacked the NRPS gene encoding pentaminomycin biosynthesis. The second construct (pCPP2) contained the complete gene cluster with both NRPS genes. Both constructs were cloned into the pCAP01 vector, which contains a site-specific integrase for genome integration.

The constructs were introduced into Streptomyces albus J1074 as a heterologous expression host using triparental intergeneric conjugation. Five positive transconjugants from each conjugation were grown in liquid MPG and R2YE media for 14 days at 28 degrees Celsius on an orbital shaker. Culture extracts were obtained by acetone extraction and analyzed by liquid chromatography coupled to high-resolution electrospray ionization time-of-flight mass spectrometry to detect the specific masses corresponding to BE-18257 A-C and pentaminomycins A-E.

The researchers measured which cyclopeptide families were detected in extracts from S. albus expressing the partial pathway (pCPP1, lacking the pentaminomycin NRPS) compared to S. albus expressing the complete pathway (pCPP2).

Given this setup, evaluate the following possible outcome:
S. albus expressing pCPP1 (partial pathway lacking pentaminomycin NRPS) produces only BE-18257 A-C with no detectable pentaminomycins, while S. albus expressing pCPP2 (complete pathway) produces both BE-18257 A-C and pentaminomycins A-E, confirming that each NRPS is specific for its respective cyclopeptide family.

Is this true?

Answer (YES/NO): NO